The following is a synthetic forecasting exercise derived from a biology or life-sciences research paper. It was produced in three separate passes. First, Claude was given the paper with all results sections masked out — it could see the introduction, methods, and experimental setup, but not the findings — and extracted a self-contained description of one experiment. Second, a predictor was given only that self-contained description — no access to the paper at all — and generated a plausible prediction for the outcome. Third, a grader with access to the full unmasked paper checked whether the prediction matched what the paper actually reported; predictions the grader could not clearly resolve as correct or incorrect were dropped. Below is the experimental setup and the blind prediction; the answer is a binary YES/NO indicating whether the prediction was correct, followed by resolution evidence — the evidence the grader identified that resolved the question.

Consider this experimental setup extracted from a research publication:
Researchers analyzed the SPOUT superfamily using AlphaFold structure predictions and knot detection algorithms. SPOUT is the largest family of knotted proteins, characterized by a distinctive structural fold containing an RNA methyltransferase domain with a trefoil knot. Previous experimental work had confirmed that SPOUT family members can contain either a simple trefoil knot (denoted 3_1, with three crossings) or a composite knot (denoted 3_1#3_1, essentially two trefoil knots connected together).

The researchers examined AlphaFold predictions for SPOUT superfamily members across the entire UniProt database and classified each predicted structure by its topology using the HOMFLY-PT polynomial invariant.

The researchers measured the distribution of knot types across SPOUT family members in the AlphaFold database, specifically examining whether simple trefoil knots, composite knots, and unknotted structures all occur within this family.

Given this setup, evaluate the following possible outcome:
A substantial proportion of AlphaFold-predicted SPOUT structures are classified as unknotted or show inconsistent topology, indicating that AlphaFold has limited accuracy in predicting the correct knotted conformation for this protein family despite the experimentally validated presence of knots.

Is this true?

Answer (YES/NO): NO